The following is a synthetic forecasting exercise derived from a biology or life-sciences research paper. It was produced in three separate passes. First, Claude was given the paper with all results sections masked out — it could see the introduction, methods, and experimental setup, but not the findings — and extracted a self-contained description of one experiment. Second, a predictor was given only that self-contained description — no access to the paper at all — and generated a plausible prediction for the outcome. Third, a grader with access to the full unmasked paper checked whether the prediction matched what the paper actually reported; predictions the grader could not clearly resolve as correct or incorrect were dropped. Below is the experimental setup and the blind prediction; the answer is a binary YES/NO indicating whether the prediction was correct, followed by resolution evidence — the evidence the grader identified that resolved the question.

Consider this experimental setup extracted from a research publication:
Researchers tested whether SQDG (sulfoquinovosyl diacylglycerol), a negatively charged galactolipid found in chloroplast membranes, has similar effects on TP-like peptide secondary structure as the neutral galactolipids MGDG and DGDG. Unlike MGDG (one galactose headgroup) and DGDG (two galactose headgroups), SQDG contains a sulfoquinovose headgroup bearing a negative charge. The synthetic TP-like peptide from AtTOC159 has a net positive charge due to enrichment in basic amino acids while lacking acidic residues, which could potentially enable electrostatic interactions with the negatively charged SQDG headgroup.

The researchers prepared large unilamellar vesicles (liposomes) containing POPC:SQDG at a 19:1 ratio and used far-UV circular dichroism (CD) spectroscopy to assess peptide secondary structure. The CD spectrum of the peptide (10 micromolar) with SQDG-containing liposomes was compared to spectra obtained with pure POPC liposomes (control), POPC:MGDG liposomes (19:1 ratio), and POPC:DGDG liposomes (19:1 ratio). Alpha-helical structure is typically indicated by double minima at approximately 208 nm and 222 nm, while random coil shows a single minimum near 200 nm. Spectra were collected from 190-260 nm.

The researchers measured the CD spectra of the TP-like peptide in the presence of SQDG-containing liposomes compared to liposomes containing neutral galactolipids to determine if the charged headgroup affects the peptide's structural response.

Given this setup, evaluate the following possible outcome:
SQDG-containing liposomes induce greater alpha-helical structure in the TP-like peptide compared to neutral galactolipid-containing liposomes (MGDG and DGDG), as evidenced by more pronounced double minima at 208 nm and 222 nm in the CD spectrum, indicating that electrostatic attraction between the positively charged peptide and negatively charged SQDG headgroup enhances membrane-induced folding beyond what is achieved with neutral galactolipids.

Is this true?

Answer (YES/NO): YES